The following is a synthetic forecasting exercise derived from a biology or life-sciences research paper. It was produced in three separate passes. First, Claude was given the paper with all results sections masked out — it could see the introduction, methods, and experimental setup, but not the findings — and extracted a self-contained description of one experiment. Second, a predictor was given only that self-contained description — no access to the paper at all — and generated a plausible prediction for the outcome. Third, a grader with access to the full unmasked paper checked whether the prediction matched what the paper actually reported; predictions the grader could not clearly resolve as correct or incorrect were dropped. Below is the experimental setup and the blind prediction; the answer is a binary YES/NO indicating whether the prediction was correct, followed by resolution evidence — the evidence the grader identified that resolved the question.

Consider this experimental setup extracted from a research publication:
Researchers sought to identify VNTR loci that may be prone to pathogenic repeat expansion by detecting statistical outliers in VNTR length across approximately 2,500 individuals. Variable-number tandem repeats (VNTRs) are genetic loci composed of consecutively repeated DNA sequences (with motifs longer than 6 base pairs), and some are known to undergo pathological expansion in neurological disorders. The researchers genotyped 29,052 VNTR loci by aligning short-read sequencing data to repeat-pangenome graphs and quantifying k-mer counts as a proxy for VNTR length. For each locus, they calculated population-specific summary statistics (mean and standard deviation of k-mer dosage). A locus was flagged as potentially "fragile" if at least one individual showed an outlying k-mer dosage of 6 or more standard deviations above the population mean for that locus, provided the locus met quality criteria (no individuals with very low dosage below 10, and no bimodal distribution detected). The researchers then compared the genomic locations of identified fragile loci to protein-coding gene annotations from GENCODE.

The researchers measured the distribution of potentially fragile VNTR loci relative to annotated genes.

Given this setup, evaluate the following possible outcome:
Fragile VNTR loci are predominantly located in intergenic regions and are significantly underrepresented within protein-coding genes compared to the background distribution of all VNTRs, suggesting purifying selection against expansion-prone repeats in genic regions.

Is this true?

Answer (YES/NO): NO